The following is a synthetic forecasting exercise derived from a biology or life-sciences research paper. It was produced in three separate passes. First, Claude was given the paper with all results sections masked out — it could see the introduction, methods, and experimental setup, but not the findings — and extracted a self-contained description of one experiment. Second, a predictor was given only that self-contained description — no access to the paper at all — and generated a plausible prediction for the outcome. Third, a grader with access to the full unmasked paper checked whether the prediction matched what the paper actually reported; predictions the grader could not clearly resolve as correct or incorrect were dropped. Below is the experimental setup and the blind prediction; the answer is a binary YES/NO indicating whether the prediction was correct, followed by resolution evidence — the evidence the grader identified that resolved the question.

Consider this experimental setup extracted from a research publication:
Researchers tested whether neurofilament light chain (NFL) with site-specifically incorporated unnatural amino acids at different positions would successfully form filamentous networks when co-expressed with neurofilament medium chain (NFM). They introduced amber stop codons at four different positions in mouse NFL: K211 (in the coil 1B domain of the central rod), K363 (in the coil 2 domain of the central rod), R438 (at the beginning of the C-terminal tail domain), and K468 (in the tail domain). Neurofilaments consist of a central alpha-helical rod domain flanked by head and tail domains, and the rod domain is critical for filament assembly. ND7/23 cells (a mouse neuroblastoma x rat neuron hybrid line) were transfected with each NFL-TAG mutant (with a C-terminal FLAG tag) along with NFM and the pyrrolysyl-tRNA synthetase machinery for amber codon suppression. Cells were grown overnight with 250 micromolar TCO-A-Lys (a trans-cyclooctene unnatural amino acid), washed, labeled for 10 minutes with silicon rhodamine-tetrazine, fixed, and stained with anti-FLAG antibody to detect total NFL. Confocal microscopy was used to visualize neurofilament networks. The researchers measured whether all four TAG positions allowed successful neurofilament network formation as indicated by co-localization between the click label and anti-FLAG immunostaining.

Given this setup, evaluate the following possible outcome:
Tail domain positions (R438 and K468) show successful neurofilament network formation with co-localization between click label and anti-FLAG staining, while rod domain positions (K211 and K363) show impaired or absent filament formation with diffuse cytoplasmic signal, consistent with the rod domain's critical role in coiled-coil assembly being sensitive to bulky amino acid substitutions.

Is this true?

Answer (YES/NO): NO